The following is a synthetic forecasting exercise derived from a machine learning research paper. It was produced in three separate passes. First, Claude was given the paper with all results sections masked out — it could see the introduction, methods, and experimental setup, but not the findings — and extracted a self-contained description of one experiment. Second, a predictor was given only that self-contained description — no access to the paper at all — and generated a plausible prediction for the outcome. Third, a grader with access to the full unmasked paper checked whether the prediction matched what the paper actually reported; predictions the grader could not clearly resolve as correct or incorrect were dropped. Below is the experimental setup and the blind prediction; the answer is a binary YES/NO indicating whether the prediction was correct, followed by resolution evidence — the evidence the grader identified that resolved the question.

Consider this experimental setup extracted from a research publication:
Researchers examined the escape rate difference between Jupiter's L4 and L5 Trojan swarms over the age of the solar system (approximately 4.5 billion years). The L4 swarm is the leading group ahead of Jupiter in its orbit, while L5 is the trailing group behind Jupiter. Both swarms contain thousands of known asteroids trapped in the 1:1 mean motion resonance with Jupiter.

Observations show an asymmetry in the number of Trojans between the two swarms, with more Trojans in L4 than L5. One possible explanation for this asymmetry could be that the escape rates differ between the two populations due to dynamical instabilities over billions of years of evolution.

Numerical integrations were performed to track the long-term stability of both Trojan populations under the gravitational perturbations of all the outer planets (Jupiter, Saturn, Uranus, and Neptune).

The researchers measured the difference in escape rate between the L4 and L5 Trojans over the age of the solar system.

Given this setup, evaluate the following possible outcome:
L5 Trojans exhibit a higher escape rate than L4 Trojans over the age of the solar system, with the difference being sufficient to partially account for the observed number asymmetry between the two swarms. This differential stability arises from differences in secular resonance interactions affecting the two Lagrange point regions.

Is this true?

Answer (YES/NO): NO